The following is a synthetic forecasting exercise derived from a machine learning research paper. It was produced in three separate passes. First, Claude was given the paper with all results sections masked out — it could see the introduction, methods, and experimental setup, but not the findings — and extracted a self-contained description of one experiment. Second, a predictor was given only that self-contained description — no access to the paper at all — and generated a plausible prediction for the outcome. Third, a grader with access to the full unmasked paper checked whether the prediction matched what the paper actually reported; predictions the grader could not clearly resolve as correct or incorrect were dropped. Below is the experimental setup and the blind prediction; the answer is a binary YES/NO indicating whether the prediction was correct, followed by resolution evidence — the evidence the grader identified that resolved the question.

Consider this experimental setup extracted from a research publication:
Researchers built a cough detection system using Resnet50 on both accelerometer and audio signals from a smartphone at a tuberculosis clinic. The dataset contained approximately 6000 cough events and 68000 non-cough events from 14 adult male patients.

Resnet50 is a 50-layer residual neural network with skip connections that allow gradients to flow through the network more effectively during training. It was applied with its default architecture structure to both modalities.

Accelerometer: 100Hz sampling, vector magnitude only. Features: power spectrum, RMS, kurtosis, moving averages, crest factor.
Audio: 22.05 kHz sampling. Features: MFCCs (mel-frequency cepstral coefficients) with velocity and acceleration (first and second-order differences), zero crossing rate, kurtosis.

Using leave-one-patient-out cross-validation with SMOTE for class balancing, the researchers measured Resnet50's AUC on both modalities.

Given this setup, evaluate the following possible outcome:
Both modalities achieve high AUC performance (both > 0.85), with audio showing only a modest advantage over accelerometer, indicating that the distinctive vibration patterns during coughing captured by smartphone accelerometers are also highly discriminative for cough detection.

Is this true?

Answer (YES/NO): YES